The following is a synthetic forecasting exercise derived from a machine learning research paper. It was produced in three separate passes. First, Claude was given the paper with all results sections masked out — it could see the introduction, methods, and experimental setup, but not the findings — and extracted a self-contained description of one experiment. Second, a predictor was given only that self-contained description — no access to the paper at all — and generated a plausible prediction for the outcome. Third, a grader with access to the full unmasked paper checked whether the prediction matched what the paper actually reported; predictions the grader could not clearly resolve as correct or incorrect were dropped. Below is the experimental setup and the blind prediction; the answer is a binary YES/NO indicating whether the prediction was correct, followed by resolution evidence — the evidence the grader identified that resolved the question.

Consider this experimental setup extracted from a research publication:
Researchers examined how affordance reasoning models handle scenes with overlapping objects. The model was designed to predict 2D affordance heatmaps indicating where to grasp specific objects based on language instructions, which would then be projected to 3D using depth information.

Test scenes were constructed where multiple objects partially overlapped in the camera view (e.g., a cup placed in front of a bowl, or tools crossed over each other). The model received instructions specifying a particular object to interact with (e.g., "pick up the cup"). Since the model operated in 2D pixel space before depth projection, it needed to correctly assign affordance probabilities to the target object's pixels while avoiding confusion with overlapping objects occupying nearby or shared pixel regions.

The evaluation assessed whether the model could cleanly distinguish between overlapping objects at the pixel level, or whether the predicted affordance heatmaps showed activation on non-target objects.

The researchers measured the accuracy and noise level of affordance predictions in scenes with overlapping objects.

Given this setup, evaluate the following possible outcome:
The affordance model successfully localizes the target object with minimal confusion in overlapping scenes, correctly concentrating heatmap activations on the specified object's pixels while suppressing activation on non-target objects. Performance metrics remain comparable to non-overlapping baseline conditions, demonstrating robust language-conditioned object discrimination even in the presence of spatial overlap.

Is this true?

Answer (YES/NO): NO